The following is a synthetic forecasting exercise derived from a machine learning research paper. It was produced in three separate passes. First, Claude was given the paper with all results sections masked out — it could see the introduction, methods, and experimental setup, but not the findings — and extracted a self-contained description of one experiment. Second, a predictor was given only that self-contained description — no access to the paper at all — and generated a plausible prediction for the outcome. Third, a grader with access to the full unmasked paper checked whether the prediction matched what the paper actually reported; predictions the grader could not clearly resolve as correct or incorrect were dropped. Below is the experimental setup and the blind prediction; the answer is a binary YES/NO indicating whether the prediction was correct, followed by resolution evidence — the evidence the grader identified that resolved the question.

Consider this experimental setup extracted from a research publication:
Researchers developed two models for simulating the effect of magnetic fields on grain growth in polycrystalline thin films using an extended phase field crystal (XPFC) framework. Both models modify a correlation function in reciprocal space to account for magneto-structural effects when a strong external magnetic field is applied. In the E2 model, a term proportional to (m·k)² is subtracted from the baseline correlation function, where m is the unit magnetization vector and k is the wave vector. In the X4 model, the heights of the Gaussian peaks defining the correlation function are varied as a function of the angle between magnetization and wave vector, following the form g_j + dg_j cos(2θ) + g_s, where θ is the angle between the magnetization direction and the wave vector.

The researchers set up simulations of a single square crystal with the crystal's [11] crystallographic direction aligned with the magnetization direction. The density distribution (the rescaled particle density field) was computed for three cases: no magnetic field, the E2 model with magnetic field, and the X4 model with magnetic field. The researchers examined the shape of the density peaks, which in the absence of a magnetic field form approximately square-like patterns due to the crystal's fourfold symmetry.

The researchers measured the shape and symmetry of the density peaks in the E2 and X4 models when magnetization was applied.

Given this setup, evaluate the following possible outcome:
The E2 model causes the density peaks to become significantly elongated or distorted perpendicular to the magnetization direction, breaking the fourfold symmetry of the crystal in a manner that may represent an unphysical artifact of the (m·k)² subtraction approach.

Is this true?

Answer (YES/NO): NO